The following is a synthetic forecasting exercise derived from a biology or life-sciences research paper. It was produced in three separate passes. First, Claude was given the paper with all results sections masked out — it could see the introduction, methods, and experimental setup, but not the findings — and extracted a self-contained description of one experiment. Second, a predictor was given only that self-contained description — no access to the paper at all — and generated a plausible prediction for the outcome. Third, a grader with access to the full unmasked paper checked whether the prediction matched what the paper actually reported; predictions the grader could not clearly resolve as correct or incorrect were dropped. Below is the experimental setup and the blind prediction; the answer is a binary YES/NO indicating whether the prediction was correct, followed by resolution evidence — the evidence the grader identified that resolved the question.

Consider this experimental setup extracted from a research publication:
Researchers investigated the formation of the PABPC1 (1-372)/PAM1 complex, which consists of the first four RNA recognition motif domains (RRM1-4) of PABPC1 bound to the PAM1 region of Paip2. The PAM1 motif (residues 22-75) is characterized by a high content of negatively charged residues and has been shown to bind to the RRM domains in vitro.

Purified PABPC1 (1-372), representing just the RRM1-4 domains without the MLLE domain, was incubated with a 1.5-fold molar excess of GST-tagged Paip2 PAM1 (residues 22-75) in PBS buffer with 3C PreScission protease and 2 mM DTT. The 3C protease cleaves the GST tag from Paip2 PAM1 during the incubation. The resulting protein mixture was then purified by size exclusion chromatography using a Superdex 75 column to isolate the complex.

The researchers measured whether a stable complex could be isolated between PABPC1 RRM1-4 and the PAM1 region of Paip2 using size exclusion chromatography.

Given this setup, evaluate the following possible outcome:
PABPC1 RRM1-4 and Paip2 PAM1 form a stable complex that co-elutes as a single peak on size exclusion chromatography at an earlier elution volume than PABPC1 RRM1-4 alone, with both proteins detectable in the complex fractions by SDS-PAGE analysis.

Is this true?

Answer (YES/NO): YES